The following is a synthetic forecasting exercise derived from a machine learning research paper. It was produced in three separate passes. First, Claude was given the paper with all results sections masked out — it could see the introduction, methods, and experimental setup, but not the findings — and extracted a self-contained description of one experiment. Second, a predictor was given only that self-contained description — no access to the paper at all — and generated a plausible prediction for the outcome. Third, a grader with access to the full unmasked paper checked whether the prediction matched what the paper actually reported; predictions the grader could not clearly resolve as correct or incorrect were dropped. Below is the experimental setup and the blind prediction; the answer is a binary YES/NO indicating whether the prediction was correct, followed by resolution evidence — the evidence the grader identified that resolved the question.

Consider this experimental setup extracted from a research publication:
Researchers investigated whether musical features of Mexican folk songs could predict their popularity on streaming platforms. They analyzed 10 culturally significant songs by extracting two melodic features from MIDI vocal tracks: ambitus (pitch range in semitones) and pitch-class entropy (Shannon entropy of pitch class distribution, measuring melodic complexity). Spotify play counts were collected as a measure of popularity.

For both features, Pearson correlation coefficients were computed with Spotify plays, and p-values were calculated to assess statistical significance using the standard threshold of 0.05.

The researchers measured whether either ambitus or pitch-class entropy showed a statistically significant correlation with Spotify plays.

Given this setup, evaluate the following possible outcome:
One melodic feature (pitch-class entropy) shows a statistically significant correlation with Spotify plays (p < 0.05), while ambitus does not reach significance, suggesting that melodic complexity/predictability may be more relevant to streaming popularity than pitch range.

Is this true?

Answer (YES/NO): NO